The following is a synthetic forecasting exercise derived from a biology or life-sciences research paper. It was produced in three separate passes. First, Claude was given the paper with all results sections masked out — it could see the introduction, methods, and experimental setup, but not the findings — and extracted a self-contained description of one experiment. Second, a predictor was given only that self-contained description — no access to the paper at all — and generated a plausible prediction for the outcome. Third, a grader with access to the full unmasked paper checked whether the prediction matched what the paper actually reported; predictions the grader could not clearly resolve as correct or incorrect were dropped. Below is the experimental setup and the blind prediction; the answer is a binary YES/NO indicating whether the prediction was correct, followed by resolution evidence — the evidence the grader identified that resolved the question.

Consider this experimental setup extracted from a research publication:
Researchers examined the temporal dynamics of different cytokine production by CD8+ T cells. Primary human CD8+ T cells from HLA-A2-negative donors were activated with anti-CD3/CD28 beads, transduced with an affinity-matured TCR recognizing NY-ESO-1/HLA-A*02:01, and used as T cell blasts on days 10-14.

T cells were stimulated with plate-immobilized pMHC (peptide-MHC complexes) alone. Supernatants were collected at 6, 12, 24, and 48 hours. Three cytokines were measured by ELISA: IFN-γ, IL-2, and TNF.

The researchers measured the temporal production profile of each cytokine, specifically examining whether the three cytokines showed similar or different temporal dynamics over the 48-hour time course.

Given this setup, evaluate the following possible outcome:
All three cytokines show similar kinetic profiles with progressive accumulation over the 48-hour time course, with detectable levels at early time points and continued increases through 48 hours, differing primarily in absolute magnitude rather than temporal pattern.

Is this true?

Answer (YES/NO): NO